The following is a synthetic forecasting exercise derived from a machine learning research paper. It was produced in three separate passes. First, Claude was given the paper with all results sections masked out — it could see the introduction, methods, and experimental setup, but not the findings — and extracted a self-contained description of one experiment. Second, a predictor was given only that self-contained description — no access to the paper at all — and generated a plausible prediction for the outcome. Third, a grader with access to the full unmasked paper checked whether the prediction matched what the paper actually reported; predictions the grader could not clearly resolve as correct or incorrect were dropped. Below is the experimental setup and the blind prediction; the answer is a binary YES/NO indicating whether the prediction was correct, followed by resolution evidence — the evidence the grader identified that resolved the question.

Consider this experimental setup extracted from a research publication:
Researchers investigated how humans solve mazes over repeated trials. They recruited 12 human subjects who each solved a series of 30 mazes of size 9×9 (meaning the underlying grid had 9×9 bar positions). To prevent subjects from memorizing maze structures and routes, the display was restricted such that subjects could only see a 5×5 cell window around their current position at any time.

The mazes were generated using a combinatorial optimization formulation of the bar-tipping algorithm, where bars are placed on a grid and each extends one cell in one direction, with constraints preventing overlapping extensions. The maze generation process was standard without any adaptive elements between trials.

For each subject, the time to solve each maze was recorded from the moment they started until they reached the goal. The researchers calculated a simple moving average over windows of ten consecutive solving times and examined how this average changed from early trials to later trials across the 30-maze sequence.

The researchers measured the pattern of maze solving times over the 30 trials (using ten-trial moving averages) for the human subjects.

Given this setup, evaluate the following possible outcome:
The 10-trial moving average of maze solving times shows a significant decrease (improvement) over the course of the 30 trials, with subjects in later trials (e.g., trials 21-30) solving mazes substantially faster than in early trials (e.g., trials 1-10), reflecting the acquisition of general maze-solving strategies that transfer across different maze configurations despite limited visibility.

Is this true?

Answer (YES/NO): NO